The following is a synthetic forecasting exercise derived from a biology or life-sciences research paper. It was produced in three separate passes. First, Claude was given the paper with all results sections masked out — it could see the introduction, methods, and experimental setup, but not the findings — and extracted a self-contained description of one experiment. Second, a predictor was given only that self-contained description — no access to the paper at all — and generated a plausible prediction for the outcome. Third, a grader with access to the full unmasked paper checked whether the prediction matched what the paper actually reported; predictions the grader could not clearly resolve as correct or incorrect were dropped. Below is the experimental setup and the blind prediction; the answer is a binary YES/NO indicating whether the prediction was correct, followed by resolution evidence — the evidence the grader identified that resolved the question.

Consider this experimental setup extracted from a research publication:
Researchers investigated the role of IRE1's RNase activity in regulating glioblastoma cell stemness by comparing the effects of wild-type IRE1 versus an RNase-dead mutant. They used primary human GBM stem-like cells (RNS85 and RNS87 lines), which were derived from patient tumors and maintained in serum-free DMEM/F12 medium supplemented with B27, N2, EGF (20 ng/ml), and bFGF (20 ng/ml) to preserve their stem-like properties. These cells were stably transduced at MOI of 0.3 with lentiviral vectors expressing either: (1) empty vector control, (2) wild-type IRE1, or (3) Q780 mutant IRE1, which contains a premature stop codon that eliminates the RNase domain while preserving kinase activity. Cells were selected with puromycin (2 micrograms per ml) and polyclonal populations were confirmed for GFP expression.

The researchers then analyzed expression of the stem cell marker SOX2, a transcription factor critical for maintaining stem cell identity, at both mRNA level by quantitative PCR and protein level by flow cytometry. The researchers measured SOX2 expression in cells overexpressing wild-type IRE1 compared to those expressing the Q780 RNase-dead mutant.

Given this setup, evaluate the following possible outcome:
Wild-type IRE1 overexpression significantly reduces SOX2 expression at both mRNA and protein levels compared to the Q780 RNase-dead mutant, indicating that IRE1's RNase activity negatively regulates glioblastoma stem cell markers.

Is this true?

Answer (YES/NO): YES